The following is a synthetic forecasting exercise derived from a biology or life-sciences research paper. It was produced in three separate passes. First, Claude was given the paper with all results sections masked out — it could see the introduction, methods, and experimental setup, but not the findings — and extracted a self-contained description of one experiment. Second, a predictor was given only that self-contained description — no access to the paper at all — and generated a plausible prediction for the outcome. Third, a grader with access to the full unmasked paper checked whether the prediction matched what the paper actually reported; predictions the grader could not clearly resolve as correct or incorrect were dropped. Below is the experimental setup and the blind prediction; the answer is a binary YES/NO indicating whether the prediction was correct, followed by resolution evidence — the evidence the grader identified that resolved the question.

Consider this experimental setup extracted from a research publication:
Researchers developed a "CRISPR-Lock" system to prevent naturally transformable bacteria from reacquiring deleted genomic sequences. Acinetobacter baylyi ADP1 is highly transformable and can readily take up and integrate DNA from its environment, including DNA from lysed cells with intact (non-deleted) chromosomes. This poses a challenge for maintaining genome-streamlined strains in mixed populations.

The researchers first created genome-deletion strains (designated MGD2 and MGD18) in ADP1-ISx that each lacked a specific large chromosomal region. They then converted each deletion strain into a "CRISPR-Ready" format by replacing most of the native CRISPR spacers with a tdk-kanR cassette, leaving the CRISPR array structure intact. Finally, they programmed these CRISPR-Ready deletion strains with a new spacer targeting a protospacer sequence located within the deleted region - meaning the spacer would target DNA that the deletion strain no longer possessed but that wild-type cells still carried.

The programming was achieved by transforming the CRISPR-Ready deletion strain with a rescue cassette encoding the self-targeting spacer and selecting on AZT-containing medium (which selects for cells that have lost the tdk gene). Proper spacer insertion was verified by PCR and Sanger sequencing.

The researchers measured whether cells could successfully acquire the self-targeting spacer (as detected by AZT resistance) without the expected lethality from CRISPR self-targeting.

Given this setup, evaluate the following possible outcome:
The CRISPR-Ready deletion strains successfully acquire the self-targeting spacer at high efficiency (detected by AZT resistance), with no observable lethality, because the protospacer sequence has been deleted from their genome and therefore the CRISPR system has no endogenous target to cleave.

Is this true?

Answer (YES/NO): YES